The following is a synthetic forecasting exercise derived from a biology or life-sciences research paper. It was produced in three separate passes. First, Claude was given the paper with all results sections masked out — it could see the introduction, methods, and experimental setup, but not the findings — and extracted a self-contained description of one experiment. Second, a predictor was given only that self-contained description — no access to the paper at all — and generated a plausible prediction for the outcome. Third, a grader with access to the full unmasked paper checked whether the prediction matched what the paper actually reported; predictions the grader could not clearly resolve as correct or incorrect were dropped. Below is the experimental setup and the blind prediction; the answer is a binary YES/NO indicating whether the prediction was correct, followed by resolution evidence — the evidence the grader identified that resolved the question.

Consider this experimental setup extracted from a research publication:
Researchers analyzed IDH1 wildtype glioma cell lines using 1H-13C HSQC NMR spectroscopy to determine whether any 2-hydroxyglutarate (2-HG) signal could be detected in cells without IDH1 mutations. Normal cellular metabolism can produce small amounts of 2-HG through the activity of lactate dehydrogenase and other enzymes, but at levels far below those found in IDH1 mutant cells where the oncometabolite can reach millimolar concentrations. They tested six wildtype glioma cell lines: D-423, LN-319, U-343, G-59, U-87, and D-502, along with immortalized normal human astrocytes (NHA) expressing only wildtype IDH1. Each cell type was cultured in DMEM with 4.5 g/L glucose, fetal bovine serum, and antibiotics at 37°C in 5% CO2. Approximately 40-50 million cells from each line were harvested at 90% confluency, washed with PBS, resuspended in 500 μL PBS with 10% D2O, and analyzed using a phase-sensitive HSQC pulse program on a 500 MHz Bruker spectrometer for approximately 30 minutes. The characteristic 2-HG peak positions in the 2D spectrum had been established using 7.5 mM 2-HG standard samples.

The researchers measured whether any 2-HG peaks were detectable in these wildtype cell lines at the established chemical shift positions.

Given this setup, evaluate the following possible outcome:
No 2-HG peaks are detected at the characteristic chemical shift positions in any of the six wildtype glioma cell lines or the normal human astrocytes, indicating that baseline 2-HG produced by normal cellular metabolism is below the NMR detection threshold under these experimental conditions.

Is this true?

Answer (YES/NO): YES